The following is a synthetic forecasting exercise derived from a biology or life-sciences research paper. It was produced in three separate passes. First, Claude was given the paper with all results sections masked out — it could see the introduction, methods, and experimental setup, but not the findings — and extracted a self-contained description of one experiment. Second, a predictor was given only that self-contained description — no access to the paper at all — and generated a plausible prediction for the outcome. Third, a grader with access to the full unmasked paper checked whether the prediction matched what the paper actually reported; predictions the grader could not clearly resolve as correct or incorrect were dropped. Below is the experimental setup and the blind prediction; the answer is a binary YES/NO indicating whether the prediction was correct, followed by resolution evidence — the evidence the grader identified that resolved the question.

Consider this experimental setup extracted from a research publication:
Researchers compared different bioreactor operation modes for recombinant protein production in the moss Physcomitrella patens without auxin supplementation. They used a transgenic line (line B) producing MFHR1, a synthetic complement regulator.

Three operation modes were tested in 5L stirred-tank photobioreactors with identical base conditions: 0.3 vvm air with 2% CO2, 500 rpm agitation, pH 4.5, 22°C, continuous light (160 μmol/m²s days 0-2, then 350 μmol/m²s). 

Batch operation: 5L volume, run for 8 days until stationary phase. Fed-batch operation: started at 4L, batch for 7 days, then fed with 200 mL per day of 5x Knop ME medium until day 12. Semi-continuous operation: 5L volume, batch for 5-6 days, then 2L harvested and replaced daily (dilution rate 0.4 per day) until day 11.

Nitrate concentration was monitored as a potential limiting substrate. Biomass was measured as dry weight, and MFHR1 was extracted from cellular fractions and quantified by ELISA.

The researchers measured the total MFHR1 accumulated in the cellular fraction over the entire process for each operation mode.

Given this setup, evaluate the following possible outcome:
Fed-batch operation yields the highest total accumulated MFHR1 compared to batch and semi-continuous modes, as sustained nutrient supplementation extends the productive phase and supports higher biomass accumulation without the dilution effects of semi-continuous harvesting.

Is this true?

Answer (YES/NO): YES